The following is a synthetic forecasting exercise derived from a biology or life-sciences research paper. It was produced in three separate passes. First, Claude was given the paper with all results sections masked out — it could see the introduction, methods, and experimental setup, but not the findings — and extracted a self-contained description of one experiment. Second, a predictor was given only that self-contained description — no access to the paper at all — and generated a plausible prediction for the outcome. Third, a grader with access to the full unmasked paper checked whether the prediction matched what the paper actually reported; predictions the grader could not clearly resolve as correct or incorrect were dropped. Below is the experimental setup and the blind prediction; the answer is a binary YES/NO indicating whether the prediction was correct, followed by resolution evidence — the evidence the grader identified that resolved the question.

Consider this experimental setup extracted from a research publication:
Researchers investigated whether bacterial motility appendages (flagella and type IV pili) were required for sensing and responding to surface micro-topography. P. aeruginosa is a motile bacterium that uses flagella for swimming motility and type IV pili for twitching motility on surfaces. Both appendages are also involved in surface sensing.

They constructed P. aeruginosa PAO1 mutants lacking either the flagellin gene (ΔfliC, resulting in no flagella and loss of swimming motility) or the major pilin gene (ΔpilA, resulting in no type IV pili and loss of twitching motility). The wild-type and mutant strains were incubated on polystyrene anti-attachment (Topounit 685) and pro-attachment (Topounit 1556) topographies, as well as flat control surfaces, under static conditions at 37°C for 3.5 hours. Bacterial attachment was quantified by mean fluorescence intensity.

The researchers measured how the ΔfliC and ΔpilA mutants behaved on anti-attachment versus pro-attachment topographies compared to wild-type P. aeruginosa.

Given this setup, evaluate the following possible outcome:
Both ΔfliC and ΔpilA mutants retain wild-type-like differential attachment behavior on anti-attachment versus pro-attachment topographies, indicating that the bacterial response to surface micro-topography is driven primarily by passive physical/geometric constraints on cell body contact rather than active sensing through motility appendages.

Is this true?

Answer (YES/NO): YES